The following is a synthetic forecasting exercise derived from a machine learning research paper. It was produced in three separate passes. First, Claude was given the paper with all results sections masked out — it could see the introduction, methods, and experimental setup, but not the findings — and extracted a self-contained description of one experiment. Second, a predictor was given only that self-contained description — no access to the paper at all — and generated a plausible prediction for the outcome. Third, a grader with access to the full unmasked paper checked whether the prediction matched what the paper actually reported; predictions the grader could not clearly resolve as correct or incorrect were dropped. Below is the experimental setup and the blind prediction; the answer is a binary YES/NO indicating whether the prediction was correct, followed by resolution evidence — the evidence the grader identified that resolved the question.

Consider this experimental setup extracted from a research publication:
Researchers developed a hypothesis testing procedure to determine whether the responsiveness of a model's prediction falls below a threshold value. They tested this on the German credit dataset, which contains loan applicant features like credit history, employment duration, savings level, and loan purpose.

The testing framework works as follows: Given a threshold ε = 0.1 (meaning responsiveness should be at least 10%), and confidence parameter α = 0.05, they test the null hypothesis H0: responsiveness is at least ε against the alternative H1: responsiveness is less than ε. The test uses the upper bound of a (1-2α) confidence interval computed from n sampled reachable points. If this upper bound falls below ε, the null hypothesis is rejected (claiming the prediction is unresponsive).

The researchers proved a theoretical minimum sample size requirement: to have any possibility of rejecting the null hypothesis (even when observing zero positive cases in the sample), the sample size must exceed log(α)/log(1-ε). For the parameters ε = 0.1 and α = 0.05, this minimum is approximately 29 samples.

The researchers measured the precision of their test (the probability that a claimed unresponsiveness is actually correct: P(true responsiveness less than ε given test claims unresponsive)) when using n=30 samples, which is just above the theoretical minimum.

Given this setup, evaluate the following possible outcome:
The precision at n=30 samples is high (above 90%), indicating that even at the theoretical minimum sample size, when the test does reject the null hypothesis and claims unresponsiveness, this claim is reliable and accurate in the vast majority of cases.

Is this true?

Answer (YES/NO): YES